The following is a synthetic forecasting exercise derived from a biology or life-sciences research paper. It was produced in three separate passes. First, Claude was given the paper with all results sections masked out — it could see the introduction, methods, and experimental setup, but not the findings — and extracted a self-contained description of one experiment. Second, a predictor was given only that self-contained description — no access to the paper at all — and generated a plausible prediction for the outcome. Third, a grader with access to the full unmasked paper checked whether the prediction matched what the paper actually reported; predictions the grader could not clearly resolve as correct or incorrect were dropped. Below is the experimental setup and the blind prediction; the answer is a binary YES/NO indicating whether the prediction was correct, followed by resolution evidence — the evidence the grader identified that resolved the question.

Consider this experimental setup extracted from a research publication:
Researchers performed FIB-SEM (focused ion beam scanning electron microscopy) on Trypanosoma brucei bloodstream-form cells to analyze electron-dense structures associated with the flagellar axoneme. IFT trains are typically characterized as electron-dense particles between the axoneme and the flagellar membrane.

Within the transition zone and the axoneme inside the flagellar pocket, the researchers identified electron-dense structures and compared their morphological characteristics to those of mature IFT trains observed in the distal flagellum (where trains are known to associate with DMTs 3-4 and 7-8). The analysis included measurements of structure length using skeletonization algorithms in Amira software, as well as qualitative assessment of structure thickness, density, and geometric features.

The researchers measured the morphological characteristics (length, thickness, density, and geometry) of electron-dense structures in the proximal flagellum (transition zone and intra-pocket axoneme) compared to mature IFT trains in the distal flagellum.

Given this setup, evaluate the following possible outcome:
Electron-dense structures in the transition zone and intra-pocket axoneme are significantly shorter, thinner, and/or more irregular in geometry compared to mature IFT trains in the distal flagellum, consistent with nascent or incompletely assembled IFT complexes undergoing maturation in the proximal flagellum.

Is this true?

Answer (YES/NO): YES